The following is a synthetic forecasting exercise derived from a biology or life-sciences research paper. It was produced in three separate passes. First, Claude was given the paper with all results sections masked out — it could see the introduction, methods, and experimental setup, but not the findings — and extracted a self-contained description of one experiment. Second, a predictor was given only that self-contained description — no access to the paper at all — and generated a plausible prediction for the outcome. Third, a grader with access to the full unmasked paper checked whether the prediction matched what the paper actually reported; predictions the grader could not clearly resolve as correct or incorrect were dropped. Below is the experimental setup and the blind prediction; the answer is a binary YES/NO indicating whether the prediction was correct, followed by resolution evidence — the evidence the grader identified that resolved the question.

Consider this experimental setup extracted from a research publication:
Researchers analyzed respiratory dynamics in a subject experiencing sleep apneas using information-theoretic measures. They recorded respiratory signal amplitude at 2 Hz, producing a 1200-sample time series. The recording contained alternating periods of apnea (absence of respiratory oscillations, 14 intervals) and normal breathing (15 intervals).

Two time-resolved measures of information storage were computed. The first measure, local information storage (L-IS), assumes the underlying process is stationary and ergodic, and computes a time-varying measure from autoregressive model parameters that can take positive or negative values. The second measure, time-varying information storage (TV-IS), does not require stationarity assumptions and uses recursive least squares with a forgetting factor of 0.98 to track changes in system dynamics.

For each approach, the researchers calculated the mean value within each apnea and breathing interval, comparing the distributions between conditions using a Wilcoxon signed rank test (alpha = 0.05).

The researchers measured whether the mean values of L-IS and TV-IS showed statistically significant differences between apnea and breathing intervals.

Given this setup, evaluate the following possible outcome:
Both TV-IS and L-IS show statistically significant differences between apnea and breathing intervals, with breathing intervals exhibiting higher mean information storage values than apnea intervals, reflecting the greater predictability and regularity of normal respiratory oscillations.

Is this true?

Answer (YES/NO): NO